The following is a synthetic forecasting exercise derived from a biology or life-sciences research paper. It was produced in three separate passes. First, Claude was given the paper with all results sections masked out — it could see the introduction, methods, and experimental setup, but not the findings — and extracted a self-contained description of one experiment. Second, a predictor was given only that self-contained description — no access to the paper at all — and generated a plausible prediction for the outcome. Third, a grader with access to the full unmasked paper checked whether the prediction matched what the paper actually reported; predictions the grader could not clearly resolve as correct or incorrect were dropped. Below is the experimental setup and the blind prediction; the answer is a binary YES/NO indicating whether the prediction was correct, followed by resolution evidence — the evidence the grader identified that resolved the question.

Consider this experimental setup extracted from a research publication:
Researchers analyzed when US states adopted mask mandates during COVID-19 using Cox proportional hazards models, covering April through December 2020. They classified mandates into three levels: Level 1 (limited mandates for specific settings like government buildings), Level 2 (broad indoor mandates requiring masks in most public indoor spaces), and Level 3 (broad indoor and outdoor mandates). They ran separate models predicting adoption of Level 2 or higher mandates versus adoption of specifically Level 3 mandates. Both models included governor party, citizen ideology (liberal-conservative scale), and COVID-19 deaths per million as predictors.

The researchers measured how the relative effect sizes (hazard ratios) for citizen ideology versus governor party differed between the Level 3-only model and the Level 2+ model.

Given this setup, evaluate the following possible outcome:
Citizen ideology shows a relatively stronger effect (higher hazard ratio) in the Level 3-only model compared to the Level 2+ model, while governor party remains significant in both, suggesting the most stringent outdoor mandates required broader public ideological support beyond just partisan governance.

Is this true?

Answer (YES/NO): YES